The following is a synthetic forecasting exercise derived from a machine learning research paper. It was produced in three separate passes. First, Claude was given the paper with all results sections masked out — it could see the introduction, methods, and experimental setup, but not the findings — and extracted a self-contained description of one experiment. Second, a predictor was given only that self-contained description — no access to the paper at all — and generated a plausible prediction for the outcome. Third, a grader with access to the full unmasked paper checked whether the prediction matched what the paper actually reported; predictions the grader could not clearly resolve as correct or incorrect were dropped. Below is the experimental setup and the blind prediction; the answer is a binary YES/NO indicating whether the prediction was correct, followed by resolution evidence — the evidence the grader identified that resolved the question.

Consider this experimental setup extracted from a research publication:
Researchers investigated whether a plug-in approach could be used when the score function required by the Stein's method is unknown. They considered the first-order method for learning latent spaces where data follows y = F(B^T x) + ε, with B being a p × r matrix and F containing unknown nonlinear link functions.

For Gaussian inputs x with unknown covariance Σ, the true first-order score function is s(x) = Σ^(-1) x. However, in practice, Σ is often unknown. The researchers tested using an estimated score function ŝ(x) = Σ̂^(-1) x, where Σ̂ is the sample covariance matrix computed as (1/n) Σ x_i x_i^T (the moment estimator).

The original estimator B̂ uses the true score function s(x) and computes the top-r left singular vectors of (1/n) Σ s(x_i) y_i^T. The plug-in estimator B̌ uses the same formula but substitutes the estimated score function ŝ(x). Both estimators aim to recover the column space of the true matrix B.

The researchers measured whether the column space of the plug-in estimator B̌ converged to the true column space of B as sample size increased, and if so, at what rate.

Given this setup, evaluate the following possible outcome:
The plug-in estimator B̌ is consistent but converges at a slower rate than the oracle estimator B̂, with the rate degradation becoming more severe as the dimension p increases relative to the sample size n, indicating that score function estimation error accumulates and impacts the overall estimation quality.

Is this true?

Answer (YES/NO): NO